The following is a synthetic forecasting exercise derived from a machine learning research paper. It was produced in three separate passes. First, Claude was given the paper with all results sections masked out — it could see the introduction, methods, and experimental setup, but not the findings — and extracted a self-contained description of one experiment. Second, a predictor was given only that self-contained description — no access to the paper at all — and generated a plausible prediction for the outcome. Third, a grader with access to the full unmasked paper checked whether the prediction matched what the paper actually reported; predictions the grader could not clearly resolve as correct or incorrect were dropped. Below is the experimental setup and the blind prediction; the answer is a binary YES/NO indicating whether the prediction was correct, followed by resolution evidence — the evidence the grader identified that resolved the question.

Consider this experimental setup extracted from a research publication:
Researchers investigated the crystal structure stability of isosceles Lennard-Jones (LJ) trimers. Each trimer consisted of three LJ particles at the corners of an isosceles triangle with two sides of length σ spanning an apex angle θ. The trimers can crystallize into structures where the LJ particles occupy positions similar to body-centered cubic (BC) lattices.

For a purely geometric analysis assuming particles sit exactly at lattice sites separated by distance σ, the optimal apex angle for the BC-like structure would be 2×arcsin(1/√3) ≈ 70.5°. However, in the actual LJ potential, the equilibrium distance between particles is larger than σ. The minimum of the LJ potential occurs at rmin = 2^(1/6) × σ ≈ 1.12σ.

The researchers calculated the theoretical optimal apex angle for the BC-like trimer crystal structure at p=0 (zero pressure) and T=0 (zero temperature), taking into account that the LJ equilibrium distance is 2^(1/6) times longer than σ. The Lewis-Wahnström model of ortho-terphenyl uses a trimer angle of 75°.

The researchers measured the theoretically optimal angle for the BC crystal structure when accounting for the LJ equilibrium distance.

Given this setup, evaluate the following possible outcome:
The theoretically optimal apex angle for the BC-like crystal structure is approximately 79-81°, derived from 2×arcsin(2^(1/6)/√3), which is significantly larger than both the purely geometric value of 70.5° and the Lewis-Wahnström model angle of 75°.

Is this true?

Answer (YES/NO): NO